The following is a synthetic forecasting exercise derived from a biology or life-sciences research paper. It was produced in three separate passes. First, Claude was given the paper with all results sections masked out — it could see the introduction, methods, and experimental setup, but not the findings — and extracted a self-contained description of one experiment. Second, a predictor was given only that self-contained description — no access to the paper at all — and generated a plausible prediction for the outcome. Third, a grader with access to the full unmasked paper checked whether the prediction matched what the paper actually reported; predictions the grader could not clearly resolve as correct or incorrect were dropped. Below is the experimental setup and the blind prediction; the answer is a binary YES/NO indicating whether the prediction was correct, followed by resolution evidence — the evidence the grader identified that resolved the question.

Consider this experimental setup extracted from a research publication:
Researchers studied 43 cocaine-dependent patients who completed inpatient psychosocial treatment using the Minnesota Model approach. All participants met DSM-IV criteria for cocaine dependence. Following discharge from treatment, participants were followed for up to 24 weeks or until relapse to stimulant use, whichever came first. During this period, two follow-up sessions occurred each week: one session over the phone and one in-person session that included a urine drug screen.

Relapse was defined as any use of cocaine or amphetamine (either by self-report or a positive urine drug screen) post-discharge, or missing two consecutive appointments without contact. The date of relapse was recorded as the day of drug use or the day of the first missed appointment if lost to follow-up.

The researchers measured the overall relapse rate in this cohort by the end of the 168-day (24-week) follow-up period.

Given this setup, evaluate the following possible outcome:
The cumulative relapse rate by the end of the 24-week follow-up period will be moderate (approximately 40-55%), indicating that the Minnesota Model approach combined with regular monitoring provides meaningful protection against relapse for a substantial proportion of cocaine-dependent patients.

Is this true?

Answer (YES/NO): NO